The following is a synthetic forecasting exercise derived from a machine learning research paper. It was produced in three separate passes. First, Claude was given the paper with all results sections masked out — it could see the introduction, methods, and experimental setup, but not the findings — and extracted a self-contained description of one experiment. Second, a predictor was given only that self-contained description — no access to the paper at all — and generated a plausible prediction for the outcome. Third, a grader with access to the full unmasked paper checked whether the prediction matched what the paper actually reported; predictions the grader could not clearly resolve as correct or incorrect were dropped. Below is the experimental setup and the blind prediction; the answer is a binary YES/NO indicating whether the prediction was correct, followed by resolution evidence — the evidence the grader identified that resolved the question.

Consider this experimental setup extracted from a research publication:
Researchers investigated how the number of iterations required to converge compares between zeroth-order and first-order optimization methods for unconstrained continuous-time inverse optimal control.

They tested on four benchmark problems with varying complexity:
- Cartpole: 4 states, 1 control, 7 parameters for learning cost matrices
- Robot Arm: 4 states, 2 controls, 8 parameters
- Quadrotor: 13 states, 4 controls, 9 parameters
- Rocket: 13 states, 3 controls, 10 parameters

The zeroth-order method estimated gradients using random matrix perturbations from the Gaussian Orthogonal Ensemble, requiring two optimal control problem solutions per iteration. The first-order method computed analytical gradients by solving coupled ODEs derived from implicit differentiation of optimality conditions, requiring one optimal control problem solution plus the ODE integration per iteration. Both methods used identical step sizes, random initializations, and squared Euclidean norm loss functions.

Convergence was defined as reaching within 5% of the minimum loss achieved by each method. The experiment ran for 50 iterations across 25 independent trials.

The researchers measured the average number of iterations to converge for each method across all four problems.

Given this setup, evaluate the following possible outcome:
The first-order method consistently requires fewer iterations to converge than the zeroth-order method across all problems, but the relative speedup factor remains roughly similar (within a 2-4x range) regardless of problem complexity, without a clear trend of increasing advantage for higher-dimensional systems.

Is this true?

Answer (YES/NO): NO